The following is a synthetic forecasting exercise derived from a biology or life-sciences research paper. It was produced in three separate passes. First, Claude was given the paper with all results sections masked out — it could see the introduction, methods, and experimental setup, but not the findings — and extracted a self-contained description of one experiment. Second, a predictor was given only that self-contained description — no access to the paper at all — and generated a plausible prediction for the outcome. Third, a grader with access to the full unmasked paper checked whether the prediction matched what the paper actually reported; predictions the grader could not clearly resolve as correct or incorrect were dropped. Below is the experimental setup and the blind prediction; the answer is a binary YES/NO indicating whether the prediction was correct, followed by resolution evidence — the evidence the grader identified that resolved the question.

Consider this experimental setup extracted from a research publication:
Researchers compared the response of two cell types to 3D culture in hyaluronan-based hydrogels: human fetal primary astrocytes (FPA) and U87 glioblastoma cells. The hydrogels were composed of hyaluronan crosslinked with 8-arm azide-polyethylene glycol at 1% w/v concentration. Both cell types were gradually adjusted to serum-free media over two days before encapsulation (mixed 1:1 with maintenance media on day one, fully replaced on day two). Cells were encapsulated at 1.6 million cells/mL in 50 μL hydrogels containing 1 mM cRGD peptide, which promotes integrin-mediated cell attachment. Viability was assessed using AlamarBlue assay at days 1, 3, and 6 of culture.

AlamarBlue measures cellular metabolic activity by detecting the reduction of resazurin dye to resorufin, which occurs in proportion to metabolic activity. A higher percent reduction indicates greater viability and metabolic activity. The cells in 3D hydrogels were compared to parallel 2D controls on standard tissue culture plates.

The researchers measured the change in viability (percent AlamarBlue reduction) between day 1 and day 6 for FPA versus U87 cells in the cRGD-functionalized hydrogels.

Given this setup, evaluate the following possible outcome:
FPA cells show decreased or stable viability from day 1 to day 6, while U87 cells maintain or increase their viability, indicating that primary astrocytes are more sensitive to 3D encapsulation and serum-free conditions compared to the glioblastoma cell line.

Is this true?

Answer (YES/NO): NO